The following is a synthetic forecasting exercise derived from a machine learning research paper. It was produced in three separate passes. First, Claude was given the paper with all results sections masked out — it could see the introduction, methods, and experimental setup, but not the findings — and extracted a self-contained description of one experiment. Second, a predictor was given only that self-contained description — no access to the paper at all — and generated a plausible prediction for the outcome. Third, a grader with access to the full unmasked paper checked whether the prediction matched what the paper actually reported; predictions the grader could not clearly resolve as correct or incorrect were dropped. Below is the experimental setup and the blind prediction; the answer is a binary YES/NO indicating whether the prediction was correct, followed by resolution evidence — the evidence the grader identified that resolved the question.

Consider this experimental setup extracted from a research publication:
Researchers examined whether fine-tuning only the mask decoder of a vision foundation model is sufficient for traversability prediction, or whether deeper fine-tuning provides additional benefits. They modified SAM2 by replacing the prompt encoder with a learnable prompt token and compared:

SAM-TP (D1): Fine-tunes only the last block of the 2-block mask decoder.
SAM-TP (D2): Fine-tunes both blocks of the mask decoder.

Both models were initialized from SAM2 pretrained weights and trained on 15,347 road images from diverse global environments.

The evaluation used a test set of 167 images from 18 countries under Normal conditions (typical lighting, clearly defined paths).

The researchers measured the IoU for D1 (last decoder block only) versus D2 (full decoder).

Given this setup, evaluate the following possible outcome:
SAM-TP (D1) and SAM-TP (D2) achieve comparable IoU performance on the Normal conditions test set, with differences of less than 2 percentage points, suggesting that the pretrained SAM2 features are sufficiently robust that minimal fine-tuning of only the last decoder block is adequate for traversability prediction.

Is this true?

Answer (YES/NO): YES